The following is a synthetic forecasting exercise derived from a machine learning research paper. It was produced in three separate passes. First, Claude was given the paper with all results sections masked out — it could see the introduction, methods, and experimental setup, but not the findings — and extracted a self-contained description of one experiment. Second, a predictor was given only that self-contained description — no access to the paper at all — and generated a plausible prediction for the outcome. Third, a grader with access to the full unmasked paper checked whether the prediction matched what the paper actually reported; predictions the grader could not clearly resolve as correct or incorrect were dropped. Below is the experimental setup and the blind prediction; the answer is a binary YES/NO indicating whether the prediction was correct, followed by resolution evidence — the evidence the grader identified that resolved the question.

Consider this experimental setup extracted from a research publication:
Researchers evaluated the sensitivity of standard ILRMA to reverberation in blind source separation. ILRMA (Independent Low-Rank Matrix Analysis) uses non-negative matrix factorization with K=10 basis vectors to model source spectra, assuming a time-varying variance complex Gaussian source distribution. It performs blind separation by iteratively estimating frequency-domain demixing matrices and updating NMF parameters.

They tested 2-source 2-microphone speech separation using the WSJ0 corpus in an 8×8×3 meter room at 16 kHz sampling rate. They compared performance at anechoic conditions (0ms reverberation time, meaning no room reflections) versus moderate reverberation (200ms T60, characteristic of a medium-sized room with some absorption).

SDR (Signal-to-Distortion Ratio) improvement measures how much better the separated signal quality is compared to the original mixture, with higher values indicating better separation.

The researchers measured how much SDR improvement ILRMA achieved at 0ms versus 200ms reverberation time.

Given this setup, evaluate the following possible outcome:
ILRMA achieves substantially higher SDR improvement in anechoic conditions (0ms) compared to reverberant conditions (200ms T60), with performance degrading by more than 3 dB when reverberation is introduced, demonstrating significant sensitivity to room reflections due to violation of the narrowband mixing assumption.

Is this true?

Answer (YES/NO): YES